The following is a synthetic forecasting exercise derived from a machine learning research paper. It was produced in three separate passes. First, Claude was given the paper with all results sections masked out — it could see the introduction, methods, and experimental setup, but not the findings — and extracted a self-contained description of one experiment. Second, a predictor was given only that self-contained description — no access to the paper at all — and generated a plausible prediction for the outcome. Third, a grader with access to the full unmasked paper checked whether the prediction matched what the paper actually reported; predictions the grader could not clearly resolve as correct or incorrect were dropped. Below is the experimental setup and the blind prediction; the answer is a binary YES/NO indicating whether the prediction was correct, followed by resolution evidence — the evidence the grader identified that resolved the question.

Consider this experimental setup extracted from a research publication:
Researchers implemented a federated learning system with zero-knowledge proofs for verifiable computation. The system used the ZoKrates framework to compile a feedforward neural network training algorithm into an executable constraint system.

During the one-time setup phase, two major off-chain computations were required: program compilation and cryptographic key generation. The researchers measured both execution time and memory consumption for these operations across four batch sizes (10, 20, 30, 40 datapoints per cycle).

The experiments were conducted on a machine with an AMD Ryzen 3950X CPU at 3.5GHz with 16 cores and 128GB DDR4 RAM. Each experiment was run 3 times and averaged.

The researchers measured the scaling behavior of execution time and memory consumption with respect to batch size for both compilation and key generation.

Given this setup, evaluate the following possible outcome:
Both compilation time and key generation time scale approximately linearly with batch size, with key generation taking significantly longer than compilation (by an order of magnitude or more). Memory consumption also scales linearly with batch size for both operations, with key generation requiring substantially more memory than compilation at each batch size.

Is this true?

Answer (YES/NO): NO